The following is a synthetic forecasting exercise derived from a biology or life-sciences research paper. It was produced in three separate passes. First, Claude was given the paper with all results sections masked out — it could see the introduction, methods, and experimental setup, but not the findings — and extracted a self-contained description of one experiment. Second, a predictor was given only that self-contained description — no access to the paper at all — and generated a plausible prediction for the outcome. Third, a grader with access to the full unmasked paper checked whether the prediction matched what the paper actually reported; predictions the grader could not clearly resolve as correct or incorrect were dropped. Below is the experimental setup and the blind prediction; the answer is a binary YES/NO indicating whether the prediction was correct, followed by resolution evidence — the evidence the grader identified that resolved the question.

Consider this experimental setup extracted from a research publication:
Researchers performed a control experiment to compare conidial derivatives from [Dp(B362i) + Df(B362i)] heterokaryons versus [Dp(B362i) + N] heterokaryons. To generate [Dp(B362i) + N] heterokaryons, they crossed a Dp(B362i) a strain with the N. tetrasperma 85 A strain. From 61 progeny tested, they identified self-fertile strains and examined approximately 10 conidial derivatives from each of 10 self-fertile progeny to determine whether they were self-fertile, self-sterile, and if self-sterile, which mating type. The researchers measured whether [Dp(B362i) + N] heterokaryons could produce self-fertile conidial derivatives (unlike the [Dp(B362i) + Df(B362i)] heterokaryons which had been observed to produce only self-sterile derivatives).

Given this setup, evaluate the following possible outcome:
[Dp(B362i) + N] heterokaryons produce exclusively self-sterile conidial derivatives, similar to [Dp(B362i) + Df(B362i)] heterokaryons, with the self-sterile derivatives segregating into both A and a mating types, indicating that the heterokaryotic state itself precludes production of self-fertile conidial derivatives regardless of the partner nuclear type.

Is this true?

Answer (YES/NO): NO